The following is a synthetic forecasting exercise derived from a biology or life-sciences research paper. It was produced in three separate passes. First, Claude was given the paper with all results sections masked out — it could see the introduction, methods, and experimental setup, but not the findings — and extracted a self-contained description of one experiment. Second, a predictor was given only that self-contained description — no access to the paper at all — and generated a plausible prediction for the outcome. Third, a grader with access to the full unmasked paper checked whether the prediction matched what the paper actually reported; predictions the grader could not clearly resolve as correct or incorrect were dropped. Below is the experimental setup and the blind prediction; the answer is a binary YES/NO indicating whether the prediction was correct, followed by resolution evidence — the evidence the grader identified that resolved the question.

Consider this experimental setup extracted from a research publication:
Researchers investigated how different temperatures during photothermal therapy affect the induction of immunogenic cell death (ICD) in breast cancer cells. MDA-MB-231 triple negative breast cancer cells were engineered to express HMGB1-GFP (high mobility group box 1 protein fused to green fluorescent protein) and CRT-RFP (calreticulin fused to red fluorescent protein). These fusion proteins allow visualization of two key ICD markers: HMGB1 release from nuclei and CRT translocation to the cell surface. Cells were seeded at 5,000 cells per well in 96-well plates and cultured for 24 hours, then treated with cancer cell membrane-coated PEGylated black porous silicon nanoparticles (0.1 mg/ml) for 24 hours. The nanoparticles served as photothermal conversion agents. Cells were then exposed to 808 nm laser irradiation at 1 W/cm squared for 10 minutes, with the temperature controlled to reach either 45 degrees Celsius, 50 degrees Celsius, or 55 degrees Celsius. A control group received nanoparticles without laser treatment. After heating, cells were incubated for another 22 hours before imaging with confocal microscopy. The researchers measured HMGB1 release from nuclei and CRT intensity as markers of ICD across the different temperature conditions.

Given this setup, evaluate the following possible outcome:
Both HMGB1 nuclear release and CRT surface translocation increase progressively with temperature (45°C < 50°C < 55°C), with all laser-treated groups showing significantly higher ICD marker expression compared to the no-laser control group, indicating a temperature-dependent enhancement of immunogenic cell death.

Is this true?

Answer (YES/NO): NO